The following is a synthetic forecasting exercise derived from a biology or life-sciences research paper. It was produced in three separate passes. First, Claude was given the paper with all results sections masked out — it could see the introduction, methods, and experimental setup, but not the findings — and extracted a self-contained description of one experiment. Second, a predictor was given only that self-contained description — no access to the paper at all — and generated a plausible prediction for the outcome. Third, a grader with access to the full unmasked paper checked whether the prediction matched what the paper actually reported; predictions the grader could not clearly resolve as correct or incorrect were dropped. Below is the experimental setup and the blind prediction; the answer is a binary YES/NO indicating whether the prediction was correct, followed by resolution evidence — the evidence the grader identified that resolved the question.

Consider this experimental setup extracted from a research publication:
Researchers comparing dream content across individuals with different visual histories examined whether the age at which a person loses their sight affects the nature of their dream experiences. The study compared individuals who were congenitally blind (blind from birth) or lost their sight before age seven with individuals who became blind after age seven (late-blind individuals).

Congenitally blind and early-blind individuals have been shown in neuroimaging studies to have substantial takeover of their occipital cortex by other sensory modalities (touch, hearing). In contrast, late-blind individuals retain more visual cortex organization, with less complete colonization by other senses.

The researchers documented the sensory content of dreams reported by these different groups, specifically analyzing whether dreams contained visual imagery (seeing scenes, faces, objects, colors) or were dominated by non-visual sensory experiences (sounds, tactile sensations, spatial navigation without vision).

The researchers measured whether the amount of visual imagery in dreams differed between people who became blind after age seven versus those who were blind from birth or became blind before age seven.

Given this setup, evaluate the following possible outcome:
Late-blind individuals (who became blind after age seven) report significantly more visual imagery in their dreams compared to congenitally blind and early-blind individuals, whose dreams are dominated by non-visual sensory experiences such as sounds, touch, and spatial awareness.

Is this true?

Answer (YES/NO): YES